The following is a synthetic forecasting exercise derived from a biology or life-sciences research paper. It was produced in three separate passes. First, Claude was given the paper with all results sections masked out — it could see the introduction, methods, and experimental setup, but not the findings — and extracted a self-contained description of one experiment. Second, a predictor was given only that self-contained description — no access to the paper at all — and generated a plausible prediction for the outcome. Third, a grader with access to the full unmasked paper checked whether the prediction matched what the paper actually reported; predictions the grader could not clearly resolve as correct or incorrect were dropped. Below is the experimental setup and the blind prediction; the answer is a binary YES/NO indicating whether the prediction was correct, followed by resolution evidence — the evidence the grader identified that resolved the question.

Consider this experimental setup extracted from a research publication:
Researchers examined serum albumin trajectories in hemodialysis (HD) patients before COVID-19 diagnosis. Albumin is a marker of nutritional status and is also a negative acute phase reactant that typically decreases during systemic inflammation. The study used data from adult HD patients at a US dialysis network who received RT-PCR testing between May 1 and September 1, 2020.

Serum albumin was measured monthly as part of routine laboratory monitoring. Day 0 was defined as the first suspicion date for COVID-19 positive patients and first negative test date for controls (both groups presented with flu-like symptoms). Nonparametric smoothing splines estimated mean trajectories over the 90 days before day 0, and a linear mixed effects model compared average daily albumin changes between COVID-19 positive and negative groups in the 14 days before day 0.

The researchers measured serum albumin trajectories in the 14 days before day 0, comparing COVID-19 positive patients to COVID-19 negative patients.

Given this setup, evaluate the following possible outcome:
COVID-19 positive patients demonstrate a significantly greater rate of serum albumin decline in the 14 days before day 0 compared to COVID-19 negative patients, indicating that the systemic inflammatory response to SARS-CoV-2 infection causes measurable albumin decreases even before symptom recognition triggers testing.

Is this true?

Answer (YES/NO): YES